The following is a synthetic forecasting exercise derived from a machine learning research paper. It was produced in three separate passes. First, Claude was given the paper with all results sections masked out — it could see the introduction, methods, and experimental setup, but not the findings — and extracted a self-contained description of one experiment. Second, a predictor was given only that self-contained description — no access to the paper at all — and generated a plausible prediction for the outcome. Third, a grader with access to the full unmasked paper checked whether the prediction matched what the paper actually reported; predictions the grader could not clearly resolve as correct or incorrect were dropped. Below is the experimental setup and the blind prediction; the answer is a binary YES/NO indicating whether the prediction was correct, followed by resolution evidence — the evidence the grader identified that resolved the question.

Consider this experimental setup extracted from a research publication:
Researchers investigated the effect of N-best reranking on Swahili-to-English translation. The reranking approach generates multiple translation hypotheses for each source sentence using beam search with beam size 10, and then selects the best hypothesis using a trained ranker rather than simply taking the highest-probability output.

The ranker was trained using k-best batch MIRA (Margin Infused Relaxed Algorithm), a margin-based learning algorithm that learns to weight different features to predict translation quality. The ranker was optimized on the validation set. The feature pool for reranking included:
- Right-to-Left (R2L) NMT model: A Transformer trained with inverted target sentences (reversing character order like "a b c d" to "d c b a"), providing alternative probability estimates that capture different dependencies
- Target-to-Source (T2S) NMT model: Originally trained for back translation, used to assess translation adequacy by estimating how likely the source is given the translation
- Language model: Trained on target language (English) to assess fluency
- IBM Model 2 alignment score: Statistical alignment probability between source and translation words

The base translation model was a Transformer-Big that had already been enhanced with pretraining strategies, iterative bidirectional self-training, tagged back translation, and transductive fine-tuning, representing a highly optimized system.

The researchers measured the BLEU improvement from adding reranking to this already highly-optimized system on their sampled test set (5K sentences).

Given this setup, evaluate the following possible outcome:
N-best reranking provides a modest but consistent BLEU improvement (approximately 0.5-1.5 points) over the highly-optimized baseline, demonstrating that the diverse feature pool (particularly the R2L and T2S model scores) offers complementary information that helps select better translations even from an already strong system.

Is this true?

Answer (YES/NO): YES